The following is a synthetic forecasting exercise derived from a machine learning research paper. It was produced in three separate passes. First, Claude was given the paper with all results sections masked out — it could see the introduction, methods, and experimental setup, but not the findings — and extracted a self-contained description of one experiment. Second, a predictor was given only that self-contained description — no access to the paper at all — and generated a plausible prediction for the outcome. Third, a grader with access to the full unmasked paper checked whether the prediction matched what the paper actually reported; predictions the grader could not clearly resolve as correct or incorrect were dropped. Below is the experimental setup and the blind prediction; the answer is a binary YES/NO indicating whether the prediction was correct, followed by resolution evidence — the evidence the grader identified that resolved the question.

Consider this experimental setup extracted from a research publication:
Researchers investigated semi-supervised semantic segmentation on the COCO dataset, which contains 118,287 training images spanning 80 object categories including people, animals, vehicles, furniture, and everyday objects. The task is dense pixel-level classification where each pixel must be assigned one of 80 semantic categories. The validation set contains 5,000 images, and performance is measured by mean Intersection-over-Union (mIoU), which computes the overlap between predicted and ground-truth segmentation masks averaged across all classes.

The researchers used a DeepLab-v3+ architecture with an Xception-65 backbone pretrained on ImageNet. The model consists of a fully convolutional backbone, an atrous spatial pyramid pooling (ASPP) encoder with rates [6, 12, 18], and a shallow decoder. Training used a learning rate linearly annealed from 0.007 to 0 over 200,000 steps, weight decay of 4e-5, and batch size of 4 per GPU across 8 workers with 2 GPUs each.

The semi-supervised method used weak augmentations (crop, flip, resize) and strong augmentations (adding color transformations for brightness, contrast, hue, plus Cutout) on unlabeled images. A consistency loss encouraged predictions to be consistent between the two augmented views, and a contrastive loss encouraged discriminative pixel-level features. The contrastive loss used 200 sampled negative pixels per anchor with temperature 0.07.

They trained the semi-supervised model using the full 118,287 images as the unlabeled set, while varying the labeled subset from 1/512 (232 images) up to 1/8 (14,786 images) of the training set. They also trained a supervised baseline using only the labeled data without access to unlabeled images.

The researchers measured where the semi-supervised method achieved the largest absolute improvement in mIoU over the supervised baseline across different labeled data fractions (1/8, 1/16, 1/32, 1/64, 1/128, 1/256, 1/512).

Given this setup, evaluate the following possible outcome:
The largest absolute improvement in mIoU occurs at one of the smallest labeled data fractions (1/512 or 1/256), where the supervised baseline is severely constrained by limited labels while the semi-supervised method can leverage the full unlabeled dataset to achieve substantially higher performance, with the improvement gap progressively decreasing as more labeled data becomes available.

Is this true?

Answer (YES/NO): YES